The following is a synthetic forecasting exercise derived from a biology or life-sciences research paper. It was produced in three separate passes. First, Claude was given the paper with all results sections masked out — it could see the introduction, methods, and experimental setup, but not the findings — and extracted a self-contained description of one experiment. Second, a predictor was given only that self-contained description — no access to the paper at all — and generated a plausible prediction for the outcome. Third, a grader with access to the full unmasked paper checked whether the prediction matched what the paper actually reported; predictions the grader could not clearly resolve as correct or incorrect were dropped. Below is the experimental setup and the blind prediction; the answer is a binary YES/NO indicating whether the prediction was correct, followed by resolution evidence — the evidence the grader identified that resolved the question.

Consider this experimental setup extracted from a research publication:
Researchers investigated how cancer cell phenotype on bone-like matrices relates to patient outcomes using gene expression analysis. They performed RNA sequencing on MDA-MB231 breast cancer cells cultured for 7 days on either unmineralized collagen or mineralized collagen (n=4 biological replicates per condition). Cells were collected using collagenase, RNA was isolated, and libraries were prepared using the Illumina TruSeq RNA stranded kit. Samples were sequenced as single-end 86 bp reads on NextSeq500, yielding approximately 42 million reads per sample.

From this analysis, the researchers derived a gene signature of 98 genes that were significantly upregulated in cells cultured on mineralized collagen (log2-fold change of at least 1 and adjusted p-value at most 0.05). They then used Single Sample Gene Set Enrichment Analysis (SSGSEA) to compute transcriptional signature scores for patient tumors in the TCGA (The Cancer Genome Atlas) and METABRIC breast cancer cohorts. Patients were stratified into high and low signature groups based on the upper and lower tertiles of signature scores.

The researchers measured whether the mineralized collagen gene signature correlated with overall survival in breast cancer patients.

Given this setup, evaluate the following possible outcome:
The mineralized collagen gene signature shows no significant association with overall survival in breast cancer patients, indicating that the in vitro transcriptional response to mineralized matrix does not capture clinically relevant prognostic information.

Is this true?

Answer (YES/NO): NO